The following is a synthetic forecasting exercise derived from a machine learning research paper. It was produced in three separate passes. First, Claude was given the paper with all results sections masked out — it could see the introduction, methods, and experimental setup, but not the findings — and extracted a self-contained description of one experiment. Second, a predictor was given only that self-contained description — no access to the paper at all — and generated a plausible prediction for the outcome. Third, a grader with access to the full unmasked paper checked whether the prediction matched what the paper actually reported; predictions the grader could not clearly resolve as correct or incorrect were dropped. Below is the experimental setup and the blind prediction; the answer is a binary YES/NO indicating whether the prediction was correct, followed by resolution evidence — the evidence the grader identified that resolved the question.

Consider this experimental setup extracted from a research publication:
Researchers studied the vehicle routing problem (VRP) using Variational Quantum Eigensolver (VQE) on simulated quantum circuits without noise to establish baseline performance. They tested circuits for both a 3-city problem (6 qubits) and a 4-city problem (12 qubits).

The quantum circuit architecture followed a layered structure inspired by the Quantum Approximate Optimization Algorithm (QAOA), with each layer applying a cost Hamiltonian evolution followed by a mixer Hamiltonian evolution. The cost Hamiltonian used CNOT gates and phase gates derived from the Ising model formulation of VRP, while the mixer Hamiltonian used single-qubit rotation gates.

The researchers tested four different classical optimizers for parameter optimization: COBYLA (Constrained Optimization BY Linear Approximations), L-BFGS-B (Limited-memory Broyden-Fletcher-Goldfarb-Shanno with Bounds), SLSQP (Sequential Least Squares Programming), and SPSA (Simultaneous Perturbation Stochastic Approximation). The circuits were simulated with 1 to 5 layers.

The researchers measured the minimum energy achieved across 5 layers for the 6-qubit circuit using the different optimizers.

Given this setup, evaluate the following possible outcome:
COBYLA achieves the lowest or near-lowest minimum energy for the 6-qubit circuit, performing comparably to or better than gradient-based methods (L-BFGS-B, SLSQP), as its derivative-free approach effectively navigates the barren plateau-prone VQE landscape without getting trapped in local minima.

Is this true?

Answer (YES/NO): YES